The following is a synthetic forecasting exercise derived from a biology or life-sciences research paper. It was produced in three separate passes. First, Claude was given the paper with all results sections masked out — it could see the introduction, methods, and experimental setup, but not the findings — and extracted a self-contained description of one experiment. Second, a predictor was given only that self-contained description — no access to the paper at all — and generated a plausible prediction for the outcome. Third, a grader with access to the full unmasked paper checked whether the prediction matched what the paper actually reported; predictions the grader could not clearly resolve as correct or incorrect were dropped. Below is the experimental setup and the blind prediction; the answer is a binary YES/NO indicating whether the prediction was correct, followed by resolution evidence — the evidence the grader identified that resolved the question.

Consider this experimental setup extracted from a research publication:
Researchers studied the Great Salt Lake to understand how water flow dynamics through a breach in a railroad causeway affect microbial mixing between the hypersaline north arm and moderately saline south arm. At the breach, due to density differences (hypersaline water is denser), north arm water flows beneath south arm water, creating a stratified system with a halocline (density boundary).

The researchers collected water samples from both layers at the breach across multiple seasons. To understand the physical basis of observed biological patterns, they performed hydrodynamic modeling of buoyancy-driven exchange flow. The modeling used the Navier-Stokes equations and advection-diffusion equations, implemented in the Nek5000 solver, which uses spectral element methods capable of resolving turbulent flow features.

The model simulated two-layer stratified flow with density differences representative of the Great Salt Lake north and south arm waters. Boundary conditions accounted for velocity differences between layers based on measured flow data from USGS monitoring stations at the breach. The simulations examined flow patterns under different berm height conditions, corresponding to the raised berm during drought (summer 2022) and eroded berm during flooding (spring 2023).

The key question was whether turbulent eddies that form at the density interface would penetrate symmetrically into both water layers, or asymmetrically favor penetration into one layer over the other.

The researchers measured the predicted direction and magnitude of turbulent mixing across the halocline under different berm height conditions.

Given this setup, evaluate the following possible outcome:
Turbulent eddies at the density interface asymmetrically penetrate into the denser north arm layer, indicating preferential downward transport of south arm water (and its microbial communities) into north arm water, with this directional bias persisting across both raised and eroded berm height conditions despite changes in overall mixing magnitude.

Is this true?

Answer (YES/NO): NO